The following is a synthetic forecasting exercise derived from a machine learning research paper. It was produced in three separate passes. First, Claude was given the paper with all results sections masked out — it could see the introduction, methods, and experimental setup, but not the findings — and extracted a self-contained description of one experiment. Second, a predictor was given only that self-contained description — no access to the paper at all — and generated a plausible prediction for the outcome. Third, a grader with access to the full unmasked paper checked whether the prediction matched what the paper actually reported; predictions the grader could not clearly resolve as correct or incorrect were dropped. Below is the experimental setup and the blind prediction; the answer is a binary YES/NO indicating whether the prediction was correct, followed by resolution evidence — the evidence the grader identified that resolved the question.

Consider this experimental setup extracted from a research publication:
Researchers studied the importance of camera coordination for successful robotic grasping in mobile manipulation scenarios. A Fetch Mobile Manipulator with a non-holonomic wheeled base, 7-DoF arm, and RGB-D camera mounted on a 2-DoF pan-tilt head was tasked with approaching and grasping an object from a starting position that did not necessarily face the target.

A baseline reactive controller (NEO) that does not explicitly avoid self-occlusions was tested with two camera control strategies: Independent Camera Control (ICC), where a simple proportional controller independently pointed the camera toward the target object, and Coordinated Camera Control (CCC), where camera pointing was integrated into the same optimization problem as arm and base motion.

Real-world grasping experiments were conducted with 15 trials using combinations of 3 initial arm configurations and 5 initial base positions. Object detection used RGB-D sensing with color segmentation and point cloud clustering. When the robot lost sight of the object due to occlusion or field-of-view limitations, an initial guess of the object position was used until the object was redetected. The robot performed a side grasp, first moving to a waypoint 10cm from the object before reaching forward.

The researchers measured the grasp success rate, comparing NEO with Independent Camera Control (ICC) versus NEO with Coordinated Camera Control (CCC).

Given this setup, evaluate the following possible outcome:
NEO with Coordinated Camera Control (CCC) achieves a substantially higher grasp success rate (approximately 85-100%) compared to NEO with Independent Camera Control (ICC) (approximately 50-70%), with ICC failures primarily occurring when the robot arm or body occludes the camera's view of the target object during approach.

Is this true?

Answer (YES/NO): NO